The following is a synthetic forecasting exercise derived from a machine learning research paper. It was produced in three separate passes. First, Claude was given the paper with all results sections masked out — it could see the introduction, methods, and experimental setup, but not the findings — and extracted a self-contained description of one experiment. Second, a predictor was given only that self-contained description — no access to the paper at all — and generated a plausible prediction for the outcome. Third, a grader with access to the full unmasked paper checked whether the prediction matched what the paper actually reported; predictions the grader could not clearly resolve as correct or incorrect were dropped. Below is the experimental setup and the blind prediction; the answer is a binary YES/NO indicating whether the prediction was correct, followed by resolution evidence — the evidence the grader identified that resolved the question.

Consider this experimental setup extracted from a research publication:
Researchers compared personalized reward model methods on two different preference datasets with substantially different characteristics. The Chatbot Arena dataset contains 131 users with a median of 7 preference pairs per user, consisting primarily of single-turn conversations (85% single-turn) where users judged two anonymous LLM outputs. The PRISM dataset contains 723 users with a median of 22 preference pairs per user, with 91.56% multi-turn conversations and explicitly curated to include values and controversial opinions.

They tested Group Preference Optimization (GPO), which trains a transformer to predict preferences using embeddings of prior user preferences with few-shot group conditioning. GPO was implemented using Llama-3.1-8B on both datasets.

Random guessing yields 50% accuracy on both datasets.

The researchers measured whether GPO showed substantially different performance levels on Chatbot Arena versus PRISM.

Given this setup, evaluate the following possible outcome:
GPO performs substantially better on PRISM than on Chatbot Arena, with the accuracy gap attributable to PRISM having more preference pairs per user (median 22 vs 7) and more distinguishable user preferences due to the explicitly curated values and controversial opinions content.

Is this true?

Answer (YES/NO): NO